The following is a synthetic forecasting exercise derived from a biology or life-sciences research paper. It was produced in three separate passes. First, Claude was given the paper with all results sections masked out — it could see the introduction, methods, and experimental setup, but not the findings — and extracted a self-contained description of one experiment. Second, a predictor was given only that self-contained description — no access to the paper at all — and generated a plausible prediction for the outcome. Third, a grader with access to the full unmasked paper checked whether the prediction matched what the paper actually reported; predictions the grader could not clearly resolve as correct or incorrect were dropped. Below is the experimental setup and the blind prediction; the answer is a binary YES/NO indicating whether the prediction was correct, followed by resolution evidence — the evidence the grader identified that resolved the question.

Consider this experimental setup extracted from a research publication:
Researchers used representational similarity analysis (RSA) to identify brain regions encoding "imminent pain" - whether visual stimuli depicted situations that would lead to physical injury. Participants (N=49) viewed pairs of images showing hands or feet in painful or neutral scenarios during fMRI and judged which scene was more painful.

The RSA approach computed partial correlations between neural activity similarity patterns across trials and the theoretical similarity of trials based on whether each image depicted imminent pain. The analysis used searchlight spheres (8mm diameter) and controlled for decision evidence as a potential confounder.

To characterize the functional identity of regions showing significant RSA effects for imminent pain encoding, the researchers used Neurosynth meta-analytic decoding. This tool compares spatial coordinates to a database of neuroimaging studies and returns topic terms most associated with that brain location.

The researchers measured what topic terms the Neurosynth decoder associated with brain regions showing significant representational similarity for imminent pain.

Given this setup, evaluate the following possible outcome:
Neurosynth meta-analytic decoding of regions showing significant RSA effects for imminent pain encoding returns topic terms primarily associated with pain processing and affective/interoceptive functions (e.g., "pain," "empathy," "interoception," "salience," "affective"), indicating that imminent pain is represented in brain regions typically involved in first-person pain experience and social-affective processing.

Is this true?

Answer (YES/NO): NO